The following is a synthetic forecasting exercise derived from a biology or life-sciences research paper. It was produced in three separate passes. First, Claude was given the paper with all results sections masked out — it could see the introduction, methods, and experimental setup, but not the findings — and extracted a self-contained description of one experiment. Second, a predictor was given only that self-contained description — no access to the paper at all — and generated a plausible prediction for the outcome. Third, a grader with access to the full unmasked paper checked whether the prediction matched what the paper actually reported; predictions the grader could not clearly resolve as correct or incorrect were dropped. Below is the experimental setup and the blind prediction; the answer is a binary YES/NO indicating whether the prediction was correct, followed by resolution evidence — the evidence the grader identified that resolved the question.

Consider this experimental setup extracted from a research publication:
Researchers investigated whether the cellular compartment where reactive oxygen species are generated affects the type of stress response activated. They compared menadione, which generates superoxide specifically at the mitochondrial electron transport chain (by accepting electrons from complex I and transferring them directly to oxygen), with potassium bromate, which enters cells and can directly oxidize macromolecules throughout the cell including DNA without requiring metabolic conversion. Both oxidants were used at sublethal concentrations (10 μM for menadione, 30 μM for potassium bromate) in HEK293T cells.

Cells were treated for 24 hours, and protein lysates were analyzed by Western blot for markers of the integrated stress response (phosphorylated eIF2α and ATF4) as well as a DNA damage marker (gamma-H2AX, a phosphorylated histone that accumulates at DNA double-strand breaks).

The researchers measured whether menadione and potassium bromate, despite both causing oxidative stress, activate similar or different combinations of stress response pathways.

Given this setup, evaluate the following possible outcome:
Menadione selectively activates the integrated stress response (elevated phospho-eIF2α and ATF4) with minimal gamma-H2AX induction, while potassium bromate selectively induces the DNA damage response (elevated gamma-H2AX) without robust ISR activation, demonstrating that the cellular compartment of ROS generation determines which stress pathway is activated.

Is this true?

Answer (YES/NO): NO